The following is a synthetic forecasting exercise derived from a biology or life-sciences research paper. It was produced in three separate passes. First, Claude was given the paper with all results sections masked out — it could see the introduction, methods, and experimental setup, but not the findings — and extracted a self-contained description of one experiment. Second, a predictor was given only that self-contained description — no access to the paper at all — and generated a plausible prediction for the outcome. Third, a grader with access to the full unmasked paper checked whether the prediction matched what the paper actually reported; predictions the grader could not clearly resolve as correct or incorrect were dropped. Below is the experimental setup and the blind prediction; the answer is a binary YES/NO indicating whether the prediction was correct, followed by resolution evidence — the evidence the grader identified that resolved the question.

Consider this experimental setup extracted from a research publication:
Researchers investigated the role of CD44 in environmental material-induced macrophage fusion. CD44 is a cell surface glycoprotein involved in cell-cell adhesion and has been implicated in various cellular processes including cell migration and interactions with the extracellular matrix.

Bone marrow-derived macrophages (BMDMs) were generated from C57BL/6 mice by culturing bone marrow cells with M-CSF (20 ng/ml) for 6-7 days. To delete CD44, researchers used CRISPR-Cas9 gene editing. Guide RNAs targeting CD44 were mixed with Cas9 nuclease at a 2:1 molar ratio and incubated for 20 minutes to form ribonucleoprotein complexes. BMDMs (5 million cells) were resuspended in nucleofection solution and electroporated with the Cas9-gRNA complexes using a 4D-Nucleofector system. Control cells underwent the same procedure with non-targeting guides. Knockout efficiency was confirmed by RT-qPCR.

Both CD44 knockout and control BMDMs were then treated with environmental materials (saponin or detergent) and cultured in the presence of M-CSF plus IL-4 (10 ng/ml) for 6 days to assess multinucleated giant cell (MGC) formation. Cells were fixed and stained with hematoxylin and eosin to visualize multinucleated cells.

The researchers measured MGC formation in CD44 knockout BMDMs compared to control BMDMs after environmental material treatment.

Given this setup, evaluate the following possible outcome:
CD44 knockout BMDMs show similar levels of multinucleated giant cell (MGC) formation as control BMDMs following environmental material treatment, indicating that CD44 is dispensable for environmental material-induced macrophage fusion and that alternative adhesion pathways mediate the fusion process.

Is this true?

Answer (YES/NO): NO